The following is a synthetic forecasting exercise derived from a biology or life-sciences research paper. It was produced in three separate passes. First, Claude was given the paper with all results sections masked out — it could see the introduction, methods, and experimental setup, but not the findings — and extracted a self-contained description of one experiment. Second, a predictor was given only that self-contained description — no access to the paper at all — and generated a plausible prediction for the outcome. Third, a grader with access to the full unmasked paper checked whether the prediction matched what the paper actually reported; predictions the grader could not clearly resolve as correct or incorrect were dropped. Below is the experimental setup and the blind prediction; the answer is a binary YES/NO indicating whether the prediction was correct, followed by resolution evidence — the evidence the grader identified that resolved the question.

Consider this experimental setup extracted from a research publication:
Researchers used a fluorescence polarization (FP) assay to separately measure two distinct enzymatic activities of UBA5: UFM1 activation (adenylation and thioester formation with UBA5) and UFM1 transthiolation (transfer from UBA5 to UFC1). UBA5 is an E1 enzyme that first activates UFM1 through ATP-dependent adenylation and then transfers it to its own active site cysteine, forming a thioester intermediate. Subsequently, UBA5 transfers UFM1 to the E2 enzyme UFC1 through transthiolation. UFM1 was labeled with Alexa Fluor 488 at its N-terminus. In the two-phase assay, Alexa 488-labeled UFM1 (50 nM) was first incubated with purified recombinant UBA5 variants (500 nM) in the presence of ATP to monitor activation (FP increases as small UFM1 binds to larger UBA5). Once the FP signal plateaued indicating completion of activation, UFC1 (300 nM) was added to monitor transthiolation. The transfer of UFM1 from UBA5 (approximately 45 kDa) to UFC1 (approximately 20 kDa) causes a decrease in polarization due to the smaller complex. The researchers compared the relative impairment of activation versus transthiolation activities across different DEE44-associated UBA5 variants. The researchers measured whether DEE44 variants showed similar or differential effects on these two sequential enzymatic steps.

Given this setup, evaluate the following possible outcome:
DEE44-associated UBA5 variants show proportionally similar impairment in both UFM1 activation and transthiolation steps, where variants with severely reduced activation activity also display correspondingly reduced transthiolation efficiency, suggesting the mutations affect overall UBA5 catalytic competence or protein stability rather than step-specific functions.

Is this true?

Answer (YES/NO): NO